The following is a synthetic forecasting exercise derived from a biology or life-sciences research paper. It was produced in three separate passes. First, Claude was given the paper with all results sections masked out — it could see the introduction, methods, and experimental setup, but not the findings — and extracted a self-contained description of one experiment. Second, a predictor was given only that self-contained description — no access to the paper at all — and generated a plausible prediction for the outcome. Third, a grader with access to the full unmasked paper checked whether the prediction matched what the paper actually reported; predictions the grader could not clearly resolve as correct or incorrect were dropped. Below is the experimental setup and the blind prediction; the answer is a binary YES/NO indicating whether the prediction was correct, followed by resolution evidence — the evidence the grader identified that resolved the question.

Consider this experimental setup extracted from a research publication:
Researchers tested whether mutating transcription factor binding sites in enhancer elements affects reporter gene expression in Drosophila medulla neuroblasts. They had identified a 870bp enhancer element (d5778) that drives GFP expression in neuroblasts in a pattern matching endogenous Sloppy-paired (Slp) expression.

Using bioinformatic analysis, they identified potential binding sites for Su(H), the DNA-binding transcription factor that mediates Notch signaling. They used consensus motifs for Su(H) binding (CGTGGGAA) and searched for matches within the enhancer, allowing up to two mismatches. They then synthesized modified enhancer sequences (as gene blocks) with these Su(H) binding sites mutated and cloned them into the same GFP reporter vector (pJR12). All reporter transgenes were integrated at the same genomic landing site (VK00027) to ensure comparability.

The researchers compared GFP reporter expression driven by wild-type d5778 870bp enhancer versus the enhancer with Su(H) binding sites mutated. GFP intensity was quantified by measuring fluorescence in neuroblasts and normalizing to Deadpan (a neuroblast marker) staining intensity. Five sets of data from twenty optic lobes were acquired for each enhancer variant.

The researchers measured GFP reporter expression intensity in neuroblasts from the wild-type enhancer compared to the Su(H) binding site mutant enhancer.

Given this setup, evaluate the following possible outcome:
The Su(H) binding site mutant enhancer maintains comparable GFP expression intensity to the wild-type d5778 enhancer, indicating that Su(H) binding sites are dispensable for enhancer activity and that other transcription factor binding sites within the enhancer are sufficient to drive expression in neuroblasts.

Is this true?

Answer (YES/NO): NO